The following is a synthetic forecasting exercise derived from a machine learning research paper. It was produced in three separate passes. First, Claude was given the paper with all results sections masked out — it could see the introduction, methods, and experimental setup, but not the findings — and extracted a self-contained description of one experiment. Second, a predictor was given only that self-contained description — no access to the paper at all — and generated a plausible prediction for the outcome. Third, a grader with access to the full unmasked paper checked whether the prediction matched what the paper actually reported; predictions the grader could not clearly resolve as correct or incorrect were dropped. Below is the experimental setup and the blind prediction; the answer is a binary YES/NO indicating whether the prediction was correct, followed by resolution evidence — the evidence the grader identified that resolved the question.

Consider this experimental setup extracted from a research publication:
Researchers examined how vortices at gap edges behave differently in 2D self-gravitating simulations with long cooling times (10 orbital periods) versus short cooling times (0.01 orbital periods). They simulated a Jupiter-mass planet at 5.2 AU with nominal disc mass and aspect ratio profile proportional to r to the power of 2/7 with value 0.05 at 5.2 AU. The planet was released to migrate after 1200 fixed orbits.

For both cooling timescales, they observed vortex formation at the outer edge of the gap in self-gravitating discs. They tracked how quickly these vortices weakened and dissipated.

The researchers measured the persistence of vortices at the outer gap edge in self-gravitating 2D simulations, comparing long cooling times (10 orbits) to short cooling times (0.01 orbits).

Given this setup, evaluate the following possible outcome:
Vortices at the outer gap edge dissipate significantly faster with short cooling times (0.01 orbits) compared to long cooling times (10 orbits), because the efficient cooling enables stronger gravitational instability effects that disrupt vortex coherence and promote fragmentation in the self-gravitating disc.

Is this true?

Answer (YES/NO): NO